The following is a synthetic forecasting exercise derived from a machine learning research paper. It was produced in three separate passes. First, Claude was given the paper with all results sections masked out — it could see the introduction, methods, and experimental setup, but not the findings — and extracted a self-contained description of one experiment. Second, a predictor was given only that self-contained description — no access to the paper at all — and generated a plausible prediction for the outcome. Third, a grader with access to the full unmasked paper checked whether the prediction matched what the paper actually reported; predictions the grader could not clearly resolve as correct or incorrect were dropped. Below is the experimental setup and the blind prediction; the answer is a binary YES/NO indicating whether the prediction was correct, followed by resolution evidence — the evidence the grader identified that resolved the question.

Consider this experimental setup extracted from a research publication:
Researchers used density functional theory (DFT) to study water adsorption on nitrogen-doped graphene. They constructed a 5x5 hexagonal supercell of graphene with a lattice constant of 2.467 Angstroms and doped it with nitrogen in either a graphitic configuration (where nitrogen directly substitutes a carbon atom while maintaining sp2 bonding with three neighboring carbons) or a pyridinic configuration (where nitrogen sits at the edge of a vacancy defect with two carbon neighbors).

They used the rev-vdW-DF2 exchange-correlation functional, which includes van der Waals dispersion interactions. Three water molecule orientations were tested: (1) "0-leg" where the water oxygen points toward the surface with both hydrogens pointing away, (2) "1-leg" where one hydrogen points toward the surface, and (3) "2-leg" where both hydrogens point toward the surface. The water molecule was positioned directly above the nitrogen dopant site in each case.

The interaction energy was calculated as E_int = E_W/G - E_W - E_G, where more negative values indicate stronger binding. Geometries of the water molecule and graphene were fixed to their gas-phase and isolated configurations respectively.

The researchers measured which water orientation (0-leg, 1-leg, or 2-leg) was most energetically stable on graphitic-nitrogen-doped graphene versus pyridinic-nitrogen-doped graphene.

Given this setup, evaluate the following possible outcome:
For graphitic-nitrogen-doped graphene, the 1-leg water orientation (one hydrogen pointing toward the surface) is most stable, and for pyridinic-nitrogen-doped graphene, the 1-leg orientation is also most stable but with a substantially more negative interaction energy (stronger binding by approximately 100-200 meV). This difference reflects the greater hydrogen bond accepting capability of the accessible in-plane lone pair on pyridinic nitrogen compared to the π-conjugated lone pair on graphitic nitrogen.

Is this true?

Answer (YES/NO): NO